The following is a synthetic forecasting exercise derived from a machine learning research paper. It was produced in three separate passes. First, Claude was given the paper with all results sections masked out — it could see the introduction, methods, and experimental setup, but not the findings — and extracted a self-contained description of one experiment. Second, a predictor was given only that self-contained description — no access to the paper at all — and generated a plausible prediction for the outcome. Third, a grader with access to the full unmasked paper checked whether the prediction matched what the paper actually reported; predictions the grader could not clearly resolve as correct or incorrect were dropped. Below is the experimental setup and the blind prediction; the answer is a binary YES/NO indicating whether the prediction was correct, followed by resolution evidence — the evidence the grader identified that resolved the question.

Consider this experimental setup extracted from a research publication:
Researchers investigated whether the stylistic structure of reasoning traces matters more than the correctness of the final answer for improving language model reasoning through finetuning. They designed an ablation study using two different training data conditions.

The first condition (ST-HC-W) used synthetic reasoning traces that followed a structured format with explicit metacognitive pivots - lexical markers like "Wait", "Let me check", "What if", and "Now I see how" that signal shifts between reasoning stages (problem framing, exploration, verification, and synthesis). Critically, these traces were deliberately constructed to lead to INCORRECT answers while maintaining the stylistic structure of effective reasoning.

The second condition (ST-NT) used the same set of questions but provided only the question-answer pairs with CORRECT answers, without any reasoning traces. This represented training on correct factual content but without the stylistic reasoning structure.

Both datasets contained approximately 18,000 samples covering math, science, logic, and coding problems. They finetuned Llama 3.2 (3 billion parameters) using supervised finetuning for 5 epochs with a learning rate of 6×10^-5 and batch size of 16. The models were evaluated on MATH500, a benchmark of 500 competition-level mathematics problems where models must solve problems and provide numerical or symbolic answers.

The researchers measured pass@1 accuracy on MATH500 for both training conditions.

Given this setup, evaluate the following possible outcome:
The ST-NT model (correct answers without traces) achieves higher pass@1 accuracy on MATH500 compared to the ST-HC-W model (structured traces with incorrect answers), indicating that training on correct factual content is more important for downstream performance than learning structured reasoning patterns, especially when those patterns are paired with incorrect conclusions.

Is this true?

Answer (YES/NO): NO